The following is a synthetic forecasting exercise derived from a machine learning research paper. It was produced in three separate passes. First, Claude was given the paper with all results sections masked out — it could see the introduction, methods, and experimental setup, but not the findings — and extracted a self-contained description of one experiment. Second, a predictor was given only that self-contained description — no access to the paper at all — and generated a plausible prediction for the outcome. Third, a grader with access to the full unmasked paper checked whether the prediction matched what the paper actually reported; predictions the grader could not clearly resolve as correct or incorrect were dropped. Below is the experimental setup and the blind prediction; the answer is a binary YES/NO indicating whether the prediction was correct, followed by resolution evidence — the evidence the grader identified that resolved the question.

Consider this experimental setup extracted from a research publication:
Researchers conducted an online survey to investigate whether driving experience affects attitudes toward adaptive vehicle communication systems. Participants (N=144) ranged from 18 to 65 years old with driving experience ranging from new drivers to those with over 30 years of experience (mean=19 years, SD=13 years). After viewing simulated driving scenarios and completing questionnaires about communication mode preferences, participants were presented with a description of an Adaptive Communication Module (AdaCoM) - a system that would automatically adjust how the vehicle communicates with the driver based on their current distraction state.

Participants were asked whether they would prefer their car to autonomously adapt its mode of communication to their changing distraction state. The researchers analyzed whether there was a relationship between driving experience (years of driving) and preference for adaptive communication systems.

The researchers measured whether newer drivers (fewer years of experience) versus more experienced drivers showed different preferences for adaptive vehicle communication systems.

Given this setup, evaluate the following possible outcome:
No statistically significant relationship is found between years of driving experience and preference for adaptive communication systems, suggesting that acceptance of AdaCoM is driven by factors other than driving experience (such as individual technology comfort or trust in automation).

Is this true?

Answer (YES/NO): NO